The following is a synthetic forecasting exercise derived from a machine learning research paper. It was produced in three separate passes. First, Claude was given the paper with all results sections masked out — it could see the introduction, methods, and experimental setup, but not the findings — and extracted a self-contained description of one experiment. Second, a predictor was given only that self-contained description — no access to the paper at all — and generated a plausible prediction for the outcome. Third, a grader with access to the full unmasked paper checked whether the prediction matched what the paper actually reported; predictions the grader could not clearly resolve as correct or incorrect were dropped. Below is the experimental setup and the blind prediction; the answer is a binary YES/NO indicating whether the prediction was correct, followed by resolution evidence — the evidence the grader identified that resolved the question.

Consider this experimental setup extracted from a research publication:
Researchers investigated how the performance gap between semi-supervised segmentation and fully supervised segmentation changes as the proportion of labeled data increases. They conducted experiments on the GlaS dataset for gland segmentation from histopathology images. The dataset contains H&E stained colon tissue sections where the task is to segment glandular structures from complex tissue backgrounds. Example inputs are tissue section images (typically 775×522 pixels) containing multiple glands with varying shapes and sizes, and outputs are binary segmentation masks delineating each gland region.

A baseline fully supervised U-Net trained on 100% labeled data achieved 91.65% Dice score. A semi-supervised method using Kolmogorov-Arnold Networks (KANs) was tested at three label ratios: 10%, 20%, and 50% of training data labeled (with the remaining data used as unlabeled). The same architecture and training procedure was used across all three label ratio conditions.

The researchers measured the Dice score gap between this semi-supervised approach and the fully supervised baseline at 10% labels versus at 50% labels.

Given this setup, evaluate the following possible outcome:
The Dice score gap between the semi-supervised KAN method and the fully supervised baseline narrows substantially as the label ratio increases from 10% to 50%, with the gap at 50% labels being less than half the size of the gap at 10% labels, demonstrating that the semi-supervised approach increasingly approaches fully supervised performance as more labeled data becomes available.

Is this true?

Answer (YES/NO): YES